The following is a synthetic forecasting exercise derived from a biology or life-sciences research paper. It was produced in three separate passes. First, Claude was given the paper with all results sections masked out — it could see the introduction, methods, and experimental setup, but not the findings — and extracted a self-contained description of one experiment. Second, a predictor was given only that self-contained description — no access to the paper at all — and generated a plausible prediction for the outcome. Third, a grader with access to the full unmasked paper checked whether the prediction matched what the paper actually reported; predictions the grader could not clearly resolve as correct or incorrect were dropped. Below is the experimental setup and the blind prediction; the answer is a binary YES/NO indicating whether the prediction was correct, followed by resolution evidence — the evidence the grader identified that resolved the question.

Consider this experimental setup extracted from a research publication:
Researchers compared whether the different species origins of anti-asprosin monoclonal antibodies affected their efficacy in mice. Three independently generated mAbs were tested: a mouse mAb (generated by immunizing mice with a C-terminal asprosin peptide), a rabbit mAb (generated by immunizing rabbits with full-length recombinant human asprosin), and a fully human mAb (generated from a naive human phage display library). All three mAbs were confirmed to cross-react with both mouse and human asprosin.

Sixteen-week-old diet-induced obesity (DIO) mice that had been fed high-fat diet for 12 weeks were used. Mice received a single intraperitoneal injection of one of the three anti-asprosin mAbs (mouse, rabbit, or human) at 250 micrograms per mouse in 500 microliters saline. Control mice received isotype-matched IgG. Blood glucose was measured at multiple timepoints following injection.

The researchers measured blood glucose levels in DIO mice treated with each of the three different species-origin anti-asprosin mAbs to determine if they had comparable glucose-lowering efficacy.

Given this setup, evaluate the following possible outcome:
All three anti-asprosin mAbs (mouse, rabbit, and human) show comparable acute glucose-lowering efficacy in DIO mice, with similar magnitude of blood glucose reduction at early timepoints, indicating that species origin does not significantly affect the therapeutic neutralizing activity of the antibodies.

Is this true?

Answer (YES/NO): YES